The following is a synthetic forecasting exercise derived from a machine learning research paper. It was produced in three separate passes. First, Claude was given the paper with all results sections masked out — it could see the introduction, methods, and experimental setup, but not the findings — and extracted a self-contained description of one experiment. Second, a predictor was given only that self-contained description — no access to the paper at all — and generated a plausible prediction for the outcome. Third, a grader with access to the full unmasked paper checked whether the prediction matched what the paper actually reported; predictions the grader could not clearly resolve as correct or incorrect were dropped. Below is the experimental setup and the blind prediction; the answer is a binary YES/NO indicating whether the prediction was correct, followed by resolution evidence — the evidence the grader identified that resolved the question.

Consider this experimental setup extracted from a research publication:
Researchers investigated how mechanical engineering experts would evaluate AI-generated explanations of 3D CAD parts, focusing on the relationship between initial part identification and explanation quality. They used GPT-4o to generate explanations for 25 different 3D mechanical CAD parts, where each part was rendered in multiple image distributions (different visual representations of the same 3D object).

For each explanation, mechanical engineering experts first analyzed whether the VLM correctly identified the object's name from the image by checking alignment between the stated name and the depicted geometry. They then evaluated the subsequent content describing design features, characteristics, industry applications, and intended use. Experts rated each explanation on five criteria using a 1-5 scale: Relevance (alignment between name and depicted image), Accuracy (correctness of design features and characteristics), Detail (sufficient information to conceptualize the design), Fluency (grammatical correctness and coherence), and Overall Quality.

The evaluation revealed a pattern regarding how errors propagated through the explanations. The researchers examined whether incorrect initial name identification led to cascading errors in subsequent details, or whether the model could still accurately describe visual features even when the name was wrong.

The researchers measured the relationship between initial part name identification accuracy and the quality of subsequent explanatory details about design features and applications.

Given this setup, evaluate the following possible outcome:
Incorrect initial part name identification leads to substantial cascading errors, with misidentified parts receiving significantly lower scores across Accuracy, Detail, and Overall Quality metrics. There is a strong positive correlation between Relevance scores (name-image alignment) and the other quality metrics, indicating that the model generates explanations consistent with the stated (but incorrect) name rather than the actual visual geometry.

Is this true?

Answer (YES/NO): YES